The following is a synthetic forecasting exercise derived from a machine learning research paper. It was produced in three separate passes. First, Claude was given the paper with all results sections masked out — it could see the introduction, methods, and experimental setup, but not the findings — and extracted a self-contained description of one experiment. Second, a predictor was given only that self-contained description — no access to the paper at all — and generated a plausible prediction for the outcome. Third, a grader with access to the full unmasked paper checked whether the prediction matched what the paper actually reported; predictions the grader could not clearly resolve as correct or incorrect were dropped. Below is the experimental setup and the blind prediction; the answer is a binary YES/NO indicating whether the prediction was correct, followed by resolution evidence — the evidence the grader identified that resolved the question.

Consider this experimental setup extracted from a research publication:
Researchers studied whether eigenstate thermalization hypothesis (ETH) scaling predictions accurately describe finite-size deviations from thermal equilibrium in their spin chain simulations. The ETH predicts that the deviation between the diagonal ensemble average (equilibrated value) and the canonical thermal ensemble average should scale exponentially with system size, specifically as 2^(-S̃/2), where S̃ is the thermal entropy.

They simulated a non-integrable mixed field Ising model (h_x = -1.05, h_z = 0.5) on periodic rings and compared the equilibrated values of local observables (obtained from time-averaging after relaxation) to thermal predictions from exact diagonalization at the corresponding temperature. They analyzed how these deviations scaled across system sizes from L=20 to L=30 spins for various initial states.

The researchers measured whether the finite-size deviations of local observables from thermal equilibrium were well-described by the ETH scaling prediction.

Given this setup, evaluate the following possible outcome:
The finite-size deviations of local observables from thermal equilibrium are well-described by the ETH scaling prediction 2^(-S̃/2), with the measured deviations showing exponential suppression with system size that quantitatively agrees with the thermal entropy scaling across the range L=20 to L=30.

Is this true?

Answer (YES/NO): NO